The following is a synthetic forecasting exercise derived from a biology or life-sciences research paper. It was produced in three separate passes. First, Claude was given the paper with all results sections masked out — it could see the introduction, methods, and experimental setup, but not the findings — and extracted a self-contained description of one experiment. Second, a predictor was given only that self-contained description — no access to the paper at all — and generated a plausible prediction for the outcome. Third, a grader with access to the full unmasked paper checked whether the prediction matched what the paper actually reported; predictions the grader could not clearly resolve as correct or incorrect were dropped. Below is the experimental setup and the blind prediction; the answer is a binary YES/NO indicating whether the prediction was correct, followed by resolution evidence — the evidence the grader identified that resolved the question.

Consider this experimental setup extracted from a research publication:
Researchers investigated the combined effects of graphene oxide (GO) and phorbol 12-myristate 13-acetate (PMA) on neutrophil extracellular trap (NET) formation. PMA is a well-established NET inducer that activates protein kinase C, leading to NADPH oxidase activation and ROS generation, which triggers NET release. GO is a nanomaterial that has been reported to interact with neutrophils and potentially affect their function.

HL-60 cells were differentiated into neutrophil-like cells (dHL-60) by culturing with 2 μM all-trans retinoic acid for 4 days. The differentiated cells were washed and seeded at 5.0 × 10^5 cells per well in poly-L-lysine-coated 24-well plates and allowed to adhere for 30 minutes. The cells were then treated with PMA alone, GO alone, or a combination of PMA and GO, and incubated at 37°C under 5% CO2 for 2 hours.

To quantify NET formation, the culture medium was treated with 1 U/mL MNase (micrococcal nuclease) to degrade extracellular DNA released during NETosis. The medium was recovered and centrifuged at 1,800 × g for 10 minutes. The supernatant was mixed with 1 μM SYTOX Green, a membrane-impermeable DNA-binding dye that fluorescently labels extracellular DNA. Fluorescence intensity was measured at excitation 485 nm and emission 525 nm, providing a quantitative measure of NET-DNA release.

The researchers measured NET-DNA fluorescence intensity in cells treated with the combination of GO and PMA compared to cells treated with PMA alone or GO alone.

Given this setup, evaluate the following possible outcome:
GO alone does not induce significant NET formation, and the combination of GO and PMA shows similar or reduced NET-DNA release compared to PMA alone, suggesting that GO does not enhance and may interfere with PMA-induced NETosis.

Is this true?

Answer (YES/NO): NO